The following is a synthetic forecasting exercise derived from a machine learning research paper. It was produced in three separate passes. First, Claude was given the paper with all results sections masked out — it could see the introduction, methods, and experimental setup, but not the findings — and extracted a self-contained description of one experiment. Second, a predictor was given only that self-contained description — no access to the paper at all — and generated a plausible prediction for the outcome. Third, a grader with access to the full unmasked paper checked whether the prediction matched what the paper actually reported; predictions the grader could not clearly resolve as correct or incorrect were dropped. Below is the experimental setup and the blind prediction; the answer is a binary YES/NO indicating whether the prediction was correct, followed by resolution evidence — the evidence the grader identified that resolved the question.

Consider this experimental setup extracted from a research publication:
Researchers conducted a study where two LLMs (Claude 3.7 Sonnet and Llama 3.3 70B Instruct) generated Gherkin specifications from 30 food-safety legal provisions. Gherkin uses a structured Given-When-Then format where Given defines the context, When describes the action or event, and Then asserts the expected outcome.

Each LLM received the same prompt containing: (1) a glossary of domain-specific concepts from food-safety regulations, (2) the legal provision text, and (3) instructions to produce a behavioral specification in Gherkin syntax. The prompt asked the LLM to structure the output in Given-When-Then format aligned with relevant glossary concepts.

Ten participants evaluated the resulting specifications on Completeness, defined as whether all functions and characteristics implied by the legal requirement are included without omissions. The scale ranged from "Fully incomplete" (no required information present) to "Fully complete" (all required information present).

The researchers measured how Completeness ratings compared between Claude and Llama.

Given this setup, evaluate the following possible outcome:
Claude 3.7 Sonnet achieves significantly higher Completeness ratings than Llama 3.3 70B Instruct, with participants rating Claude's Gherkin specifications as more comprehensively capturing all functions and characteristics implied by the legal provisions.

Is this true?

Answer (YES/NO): NO